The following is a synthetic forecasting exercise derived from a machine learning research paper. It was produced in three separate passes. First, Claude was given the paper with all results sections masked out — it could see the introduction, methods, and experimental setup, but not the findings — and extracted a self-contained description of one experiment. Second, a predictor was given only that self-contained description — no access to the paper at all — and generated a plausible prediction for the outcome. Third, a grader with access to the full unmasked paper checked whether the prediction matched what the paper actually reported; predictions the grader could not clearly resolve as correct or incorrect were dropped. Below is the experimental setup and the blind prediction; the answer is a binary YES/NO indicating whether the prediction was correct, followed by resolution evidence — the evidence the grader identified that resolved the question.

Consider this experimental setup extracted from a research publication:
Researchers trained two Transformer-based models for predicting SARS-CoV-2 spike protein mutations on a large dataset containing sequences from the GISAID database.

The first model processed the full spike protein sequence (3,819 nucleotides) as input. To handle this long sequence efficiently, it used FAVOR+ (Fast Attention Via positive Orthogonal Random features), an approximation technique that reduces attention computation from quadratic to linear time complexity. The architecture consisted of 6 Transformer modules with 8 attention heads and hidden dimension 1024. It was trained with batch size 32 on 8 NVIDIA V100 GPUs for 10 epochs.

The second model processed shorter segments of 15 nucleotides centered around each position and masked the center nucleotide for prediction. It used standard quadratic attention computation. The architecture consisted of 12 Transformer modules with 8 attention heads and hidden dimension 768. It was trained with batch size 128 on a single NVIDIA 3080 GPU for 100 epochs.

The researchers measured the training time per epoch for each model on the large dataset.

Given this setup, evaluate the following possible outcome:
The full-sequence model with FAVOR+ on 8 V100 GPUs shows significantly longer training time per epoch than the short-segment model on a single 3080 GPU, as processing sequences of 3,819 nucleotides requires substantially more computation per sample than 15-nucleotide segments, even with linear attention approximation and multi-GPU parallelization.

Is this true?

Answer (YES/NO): YES